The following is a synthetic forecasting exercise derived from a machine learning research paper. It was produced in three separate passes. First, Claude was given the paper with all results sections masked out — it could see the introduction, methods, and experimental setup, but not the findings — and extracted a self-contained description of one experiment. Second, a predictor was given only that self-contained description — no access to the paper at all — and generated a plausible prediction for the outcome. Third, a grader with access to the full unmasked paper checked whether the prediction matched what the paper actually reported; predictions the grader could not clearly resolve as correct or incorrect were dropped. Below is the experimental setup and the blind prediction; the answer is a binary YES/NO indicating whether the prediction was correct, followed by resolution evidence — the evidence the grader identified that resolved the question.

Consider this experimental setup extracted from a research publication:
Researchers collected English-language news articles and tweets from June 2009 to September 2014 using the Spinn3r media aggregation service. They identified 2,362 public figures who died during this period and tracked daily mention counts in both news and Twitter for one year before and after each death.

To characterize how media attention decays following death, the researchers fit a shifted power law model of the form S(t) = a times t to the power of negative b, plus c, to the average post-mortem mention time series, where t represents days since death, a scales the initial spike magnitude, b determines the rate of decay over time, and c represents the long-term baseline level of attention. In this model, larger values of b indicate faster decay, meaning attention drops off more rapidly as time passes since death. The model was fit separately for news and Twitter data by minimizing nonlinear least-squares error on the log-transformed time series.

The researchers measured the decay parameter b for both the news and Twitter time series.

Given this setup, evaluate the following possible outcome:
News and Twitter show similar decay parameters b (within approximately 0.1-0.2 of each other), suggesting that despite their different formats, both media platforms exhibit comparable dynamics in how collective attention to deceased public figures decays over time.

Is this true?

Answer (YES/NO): YES